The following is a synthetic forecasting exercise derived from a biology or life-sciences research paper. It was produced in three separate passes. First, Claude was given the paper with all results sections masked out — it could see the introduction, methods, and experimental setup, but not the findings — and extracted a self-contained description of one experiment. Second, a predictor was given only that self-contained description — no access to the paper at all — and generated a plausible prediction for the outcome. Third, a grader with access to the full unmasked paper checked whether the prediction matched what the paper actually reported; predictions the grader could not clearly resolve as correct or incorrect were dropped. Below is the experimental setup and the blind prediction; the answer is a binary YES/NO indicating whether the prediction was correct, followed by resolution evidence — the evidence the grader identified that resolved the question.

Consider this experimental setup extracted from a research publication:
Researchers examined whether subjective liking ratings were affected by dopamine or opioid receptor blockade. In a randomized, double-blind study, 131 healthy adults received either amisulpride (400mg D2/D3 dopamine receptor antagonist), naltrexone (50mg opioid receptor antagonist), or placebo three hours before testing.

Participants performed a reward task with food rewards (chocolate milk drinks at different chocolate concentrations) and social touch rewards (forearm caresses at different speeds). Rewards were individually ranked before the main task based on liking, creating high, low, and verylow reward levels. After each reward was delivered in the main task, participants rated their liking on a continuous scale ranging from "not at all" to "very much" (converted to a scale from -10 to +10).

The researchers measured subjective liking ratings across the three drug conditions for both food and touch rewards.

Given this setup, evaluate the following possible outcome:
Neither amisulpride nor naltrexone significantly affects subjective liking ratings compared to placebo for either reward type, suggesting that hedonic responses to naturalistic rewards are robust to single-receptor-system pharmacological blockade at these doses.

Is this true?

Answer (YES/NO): NO